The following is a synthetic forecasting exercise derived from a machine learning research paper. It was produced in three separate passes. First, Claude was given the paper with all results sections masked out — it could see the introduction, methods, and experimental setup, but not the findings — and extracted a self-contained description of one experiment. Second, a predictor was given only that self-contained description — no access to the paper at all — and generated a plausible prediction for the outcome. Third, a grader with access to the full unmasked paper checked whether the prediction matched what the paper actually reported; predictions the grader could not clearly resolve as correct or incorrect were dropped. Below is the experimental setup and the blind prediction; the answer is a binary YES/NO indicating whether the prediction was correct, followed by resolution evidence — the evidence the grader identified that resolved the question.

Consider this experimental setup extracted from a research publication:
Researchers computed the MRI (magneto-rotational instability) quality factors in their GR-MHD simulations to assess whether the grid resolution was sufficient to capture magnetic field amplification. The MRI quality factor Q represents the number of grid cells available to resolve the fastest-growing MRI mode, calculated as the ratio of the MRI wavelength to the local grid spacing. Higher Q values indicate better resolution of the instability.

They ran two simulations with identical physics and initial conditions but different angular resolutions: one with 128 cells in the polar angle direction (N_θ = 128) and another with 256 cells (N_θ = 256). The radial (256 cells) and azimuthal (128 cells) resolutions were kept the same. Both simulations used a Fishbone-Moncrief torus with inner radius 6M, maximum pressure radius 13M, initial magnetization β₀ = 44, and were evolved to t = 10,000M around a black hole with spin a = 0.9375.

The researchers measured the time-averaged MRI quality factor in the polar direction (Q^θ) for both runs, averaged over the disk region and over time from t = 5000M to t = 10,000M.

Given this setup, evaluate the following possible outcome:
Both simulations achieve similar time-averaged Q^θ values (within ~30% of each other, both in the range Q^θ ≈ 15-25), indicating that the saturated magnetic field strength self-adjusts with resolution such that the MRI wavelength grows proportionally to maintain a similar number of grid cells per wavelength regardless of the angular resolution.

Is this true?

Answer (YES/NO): NO